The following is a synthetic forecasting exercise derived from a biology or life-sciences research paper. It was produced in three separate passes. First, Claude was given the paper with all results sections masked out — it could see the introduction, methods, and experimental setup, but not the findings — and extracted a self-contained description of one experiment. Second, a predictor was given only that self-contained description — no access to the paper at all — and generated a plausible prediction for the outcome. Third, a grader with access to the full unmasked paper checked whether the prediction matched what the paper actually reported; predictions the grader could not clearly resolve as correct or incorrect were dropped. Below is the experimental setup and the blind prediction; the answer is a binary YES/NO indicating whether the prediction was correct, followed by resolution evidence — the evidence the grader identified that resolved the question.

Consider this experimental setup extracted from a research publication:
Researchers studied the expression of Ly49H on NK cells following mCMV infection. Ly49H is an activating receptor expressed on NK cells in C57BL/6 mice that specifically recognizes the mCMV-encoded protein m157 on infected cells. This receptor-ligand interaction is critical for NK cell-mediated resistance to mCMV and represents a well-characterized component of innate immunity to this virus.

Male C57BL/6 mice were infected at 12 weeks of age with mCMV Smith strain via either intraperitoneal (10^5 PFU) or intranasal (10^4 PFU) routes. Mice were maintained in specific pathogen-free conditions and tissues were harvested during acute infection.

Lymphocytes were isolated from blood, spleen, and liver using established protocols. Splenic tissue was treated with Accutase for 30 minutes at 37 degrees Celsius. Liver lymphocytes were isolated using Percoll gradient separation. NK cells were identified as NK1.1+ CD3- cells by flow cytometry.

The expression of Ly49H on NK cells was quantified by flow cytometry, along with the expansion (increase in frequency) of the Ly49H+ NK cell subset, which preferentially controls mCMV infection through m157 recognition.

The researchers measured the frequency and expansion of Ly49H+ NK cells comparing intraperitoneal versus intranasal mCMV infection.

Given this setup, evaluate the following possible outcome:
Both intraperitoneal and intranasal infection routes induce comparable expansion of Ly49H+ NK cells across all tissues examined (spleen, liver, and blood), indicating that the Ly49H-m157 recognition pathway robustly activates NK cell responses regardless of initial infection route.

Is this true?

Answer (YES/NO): NO